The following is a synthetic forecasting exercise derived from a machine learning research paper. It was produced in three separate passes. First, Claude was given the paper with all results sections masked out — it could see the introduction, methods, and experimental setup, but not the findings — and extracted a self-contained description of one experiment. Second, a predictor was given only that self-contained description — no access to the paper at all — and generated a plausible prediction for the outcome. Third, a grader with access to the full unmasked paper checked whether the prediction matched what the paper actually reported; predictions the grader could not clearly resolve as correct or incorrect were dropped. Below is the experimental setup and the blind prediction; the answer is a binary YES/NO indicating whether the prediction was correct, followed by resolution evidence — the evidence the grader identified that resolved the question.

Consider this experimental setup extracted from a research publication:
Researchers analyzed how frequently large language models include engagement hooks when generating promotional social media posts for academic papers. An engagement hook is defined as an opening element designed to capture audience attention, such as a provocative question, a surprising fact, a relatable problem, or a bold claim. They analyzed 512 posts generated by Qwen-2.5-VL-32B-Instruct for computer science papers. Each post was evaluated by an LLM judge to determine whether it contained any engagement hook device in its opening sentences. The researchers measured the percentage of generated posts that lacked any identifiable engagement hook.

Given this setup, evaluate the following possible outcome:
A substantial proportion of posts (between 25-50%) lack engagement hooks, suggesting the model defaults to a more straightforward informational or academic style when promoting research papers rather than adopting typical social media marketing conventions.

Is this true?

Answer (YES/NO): YES